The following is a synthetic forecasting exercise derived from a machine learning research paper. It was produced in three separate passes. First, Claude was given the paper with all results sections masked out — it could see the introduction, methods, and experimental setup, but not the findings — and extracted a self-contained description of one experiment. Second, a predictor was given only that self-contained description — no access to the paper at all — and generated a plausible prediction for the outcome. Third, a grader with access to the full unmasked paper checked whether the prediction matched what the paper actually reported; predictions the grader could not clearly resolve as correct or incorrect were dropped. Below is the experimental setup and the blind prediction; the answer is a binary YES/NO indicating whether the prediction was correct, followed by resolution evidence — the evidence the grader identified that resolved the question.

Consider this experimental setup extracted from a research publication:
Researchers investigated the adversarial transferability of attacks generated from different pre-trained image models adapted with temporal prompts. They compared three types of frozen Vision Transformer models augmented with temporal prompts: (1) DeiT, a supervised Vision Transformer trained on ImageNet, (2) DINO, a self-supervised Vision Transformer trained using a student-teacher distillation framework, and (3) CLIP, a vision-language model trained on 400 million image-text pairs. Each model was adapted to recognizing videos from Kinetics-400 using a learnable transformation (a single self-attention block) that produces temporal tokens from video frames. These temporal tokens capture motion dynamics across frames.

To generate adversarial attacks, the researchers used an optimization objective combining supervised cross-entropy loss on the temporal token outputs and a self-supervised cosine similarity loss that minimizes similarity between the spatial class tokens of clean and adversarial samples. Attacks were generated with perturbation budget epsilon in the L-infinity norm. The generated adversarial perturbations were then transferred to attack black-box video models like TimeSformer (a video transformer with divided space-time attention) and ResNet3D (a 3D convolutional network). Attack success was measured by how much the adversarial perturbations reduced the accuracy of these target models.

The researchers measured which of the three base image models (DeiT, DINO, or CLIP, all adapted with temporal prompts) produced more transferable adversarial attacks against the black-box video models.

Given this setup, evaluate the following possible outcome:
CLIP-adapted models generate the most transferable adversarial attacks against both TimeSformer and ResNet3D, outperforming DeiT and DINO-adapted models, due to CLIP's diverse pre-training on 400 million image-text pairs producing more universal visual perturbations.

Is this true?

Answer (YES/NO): NO